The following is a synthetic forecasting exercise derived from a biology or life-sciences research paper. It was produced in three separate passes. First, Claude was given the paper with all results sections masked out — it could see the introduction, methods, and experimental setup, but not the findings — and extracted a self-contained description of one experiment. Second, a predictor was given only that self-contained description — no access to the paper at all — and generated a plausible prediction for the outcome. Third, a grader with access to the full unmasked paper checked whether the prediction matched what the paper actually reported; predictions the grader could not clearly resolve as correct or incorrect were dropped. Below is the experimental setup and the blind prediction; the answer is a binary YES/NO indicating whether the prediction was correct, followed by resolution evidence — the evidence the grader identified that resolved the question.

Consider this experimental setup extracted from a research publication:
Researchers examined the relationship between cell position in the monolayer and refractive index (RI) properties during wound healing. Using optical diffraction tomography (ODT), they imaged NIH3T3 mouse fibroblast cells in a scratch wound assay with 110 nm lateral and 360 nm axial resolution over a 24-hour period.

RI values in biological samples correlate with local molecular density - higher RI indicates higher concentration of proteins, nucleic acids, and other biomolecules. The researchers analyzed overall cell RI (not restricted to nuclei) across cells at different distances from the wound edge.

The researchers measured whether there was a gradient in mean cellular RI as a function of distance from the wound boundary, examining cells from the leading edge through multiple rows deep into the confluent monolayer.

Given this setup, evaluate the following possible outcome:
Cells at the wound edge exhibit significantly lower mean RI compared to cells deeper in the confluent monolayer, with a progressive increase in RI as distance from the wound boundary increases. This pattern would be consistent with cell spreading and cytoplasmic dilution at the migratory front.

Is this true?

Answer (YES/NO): NO